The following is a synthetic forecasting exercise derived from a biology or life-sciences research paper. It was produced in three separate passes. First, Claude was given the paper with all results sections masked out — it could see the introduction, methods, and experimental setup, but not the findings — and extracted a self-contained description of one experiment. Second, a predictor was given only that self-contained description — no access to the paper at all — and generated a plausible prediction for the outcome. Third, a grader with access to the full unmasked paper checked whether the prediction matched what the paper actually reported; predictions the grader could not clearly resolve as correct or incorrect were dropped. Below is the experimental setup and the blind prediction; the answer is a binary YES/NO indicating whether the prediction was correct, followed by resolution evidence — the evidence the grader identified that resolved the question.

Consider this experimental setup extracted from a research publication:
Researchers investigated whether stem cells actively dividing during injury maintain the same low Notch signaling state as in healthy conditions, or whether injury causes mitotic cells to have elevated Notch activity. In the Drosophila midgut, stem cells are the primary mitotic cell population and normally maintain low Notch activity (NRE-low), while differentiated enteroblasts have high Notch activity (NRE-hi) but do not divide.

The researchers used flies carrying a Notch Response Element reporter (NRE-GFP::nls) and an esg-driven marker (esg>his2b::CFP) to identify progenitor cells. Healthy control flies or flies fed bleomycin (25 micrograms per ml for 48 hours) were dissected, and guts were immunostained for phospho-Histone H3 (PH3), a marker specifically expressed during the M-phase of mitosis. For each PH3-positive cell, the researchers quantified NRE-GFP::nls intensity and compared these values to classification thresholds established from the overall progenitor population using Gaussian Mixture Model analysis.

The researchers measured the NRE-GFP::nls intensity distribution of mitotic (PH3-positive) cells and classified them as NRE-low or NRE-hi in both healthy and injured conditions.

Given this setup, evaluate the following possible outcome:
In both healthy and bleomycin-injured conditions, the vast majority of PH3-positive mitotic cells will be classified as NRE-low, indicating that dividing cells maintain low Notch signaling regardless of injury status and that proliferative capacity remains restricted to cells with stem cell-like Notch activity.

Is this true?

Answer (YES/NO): YES